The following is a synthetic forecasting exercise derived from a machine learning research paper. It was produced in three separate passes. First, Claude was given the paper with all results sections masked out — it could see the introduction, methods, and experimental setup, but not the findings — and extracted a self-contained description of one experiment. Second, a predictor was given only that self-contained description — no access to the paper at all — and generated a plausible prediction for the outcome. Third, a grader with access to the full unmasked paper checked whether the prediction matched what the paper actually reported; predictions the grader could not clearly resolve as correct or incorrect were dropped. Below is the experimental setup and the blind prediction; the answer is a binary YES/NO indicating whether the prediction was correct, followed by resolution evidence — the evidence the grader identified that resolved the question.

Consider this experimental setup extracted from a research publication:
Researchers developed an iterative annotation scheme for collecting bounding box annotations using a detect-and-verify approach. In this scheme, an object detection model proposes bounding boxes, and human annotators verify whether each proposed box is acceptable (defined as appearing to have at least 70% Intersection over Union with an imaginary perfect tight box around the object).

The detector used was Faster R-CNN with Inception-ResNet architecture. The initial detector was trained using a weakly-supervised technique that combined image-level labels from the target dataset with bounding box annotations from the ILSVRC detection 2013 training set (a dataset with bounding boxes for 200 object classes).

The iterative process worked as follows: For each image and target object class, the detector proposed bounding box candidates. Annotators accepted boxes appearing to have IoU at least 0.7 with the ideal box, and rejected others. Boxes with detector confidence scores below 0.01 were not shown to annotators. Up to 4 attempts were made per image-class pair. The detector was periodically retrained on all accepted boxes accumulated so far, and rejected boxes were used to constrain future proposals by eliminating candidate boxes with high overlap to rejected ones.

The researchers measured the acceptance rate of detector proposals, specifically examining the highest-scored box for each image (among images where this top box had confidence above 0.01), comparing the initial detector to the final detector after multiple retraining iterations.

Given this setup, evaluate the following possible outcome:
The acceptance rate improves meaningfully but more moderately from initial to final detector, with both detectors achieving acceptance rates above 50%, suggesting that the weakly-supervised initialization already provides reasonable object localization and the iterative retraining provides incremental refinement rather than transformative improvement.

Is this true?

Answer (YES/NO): NO